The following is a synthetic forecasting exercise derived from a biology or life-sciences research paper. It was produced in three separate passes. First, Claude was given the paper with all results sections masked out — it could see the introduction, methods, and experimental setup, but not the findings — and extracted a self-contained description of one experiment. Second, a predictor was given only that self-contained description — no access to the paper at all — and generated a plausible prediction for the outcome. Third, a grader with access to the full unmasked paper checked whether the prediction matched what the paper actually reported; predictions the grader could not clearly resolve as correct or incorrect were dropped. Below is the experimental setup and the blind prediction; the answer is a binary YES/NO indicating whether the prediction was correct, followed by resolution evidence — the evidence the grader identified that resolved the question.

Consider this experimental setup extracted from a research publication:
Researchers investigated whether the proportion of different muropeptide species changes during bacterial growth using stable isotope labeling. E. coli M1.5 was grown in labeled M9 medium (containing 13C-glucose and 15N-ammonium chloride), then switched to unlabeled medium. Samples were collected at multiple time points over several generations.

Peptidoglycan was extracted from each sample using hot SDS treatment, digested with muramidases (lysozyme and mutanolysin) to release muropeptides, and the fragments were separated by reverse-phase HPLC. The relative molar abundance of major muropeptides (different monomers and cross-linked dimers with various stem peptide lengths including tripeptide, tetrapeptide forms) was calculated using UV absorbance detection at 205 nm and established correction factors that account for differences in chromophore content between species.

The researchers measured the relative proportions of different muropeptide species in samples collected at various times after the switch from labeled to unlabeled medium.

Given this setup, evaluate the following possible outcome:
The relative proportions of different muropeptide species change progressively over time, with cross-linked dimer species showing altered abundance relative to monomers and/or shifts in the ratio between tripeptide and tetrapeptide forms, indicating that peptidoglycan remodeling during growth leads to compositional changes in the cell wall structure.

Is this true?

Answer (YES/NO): NO